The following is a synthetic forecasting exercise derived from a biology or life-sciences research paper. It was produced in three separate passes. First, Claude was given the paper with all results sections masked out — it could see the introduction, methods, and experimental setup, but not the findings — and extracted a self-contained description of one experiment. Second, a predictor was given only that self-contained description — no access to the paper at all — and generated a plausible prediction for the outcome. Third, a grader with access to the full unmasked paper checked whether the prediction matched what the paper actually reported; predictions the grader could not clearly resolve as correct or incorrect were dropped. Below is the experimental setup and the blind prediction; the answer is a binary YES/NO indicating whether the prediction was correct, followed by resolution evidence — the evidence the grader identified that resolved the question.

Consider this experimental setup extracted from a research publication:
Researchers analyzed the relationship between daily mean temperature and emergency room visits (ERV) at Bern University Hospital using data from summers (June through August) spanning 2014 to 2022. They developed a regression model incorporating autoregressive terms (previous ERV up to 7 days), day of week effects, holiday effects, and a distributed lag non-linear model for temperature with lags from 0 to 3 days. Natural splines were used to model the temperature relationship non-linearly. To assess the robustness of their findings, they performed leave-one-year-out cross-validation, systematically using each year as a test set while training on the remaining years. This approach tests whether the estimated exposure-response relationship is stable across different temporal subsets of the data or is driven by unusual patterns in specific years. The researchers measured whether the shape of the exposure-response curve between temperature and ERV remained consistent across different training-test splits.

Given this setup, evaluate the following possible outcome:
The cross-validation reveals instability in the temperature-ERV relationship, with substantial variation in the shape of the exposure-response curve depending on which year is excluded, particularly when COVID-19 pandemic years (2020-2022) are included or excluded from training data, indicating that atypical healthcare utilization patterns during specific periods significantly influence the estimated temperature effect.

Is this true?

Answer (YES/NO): NO